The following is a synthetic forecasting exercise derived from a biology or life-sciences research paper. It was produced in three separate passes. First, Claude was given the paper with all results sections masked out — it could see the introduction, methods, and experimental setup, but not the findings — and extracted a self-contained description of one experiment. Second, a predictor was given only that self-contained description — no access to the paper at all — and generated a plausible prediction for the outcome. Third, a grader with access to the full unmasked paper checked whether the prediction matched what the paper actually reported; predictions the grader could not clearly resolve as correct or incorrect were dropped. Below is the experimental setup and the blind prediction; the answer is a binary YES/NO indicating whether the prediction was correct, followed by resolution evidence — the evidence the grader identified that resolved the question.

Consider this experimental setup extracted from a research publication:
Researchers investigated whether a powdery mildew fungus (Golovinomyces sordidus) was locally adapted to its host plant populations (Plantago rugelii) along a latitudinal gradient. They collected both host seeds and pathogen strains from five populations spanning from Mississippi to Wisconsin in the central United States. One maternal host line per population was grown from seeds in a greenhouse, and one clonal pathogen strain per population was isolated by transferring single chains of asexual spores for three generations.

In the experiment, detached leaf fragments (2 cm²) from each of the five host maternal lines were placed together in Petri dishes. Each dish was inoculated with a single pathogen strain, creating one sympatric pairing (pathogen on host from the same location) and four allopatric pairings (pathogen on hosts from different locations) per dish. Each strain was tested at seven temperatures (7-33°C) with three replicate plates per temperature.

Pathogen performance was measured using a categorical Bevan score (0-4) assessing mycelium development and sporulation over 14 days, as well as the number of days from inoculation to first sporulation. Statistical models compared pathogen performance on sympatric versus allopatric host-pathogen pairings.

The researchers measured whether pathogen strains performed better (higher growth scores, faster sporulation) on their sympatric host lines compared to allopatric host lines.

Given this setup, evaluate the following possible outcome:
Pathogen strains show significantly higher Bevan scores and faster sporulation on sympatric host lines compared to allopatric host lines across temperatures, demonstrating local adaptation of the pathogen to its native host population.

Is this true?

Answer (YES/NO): NO